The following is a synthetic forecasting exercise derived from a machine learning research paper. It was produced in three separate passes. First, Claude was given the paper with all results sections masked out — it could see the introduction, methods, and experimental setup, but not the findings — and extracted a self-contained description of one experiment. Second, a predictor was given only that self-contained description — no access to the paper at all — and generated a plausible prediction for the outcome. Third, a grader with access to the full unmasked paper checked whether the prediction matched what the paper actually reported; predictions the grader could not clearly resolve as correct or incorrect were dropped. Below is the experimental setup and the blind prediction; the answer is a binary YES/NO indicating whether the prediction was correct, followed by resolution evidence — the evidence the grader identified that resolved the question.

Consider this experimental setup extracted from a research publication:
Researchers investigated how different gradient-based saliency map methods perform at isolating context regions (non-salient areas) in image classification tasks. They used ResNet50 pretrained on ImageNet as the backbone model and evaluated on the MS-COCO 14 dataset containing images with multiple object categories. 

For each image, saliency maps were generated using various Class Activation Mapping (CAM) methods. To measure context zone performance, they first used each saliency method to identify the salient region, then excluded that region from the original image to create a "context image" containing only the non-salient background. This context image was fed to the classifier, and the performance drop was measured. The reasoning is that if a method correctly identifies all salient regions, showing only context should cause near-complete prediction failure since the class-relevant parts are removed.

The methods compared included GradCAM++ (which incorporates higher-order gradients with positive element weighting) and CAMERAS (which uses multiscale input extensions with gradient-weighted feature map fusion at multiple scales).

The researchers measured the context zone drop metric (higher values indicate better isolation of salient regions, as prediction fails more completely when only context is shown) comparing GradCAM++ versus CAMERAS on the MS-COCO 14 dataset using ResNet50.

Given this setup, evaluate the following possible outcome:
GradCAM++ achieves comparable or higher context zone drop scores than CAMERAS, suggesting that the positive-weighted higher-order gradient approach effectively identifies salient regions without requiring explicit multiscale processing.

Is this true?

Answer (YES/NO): YES